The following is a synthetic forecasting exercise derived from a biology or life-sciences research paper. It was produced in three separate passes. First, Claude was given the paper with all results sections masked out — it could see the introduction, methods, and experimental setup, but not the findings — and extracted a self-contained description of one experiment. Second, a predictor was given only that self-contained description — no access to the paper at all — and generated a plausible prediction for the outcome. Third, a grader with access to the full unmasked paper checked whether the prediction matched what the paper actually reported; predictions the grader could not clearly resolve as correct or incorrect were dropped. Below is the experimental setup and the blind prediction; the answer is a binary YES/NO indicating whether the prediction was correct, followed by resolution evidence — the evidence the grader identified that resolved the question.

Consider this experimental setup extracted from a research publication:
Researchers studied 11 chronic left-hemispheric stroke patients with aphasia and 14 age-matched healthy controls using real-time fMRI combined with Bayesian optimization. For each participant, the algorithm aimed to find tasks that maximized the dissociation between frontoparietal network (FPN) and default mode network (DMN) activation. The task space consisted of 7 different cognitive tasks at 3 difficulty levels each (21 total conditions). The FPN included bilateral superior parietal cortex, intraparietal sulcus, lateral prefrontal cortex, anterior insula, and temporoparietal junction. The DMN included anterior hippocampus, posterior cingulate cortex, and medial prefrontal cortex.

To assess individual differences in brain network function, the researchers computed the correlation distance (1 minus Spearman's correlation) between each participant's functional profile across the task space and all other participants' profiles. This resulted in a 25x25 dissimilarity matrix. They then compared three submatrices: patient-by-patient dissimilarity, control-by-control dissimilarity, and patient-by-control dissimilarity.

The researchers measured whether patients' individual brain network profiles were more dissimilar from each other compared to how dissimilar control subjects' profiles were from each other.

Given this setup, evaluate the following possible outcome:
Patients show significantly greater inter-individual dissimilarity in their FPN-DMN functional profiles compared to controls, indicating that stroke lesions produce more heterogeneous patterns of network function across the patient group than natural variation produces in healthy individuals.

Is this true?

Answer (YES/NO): YES